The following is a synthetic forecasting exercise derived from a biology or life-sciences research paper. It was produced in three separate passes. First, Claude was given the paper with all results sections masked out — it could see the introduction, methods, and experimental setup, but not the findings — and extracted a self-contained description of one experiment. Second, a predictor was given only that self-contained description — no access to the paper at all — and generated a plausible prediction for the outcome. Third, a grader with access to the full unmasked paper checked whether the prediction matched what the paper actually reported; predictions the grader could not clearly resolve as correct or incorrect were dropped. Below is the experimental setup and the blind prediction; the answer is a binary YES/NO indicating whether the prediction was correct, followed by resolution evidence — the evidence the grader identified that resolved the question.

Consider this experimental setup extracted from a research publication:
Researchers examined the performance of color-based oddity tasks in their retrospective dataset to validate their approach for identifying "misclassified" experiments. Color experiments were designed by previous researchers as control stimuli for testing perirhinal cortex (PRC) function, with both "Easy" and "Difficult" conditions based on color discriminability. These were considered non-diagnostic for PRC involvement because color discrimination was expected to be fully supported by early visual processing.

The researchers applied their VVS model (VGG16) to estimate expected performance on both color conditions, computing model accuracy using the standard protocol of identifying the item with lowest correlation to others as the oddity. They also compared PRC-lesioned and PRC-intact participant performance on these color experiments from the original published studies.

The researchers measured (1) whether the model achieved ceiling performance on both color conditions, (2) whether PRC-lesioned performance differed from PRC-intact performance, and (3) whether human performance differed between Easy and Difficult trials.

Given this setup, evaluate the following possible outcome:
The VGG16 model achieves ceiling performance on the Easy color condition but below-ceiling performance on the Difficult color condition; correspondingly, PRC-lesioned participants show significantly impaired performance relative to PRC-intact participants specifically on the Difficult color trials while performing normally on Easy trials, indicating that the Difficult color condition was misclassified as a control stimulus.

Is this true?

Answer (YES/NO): NO